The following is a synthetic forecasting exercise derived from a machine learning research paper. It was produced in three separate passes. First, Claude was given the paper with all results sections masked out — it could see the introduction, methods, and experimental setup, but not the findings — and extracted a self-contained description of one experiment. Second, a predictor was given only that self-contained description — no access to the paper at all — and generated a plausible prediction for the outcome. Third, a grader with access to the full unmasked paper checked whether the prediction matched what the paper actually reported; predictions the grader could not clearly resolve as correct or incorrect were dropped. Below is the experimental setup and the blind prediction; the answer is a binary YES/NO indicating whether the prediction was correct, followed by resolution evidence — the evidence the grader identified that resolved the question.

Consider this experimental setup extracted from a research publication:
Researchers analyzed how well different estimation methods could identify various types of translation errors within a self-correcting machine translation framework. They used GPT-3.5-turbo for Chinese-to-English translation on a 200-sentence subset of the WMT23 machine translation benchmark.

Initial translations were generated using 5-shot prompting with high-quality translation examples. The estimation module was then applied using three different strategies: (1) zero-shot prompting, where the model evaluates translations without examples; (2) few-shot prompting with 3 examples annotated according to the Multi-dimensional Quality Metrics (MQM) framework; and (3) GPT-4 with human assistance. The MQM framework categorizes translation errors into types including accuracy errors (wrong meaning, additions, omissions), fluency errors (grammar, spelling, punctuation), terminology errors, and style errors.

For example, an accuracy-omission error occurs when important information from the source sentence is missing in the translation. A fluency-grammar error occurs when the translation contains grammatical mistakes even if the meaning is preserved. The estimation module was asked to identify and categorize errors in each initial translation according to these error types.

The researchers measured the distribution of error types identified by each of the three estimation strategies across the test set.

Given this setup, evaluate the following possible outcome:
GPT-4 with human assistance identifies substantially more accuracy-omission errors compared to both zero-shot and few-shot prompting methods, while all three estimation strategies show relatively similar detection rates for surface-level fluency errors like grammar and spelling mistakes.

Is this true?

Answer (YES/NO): NO